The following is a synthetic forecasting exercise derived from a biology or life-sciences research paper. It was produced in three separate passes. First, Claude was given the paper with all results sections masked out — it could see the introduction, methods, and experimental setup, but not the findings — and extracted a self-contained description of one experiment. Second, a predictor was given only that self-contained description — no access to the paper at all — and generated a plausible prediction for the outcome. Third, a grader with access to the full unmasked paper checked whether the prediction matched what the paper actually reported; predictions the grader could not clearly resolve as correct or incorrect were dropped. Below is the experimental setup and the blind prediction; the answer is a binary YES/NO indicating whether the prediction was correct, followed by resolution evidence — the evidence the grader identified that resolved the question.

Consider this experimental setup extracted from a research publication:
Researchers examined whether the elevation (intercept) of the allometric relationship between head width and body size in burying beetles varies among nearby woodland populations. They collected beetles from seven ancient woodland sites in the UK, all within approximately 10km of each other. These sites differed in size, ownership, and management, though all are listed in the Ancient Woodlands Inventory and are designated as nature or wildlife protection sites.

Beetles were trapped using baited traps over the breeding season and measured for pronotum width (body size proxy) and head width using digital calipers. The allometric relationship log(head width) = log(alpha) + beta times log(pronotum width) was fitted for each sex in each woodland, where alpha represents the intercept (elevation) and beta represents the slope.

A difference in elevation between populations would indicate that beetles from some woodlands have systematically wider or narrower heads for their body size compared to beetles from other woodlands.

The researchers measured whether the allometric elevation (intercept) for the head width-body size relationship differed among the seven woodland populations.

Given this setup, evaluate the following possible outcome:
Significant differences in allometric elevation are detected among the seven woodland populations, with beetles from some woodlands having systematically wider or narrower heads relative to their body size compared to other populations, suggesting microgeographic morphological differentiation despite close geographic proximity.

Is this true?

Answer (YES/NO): YES